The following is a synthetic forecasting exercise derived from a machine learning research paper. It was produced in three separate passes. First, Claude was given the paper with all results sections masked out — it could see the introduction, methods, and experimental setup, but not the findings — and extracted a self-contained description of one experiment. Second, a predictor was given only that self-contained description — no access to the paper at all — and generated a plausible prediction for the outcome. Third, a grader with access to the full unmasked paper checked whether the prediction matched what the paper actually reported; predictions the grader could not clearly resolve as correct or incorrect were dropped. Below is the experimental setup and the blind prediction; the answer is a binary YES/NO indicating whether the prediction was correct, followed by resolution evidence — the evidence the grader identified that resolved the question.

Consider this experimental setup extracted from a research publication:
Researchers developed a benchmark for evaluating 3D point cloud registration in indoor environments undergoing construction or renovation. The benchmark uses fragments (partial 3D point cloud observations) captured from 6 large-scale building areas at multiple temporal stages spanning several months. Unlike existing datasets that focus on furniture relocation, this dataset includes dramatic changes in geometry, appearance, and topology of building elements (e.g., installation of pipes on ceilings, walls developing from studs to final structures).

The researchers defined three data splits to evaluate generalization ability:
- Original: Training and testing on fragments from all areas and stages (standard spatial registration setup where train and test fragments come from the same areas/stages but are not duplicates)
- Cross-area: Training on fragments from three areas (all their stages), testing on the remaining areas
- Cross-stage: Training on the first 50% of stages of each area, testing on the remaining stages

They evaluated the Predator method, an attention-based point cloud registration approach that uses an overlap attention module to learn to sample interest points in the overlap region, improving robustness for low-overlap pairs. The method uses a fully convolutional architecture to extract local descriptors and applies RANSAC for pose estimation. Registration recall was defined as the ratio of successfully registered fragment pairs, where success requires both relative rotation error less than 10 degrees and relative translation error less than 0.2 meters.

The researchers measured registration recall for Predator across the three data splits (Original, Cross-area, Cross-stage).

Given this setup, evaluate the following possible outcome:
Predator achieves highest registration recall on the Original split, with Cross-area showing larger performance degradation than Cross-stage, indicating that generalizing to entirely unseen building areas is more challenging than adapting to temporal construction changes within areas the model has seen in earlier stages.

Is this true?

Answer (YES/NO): NO